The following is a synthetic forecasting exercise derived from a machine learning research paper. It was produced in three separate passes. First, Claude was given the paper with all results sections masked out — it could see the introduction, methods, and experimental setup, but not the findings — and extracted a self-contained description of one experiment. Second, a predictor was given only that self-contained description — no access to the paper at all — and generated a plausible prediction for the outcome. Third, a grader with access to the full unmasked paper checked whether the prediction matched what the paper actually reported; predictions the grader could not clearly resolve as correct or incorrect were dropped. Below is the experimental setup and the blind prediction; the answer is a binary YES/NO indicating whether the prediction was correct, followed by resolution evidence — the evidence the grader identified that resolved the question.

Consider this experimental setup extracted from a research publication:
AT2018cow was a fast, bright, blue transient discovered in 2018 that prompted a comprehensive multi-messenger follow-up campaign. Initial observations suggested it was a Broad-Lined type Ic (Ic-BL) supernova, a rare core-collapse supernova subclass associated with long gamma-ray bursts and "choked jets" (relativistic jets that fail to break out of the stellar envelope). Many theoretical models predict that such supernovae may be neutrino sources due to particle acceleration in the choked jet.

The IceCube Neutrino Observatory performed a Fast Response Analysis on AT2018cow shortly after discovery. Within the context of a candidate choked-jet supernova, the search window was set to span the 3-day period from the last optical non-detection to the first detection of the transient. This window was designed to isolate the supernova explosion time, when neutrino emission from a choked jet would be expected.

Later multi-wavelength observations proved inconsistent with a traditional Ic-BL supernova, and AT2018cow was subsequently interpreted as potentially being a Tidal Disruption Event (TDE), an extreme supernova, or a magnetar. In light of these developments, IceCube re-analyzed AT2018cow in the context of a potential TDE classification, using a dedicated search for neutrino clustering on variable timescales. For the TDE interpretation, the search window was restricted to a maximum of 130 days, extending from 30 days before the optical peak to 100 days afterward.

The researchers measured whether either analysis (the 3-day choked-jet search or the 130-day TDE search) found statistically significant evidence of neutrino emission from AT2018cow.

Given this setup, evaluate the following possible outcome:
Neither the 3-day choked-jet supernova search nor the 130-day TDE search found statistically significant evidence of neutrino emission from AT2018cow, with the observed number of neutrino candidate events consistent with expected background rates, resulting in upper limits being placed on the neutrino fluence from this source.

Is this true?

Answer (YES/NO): NO